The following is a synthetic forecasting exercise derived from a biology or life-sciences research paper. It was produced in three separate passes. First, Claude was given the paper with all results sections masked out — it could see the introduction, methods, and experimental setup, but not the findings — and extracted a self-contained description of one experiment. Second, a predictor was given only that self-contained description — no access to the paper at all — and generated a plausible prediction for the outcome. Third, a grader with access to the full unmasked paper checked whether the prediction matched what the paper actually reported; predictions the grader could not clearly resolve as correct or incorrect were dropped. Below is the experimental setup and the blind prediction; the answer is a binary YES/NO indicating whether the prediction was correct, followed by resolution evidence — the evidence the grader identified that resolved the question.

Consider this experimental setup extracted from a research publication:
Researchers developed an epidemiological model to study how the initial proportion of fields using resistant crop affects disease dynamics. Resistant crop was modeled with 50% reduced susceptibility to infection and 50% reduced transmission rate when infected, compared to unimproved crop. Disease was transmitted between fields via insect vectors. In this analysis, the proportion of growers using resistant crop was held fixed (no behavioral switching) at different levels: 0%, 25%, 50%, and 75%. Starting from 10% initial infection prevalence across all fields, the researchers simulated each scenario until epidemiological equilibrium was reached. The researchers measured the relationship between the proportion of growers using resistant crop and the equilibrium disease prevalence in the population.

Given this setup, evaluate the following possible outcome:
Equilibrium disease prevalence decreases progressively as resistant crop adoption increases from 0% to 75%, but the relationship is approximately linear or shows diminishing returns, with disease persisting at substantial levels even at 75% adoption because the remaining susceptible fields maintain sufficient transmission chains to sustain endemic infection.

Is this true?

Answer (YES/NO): NO